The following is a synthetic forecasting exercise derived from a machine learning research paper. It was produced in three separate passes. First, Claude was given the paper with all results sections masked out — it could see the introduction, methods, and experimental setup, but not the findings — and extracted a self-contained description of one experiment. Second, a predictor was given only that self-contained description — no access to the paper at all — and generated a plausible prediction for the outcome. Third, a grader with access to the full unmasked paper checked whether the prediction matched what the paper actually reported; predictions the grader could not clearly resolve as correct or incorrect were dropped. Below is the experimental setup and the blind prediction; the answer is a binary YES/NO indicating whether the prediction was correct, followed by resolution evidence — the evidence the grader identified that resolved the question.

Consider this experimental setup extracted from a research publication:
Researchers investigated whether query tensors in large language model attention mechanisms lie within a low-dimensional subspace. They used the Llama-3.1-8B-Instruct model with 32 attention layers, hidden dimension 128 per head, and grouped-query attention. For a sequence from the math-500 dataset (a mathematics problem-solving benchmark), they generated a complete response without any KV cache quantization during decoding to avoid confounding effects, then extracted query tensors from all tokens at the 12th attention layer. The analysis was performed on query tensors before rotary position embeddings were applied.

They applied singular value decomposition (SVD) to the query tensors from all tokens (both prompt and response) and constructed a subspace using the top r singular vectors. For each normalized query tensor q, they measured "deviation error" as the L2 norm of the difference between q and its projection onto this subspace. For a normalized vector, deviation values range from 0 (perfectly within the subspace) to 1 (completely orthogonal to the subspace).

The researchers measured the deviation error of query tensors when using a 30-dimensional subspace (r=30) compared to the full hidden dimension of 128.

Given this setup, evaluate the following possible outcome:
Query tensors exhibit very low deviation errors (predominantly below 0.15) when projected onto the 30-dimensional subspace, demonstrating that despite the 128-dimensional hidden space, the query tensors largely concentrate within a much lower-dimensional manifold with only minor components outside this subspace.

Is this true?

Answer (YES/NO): NO